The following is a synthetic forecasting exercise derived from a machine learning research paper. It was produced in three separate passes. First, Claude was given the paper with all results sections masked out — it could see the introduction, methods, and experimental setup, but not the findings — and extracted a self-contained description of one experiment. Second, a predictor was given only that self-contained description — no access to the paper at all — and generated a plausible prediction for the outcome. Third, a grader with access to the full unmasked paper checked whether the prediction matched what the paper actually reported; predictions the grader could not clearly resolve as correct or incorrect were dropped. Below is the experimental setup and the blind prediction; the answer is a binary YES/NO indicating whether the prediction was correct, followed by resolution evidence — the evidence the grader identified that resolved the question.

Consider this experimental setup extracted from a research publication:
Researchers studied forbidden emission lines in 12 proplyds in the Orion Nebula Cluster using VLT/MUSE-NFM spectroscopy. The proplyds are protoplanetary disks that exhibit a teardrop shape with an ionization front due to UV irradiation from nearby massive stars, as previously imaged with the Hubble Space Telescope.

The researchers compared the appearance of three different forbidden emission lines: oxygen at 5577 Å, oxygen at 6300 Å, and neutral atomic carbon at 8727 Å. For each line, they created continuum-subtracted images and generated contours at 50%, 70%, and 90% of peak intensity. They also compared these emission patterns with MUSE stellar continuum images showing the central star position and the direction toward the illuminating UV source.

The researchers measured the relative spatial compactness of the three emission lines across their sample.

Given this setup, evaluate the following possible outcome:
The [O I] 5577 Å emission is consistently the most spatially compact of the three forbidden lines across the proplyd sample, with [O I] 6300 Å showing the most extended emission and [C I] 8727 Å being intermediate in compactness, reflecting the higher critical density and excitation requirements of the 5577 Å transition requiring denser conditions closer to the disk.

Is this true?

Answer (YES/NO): NO